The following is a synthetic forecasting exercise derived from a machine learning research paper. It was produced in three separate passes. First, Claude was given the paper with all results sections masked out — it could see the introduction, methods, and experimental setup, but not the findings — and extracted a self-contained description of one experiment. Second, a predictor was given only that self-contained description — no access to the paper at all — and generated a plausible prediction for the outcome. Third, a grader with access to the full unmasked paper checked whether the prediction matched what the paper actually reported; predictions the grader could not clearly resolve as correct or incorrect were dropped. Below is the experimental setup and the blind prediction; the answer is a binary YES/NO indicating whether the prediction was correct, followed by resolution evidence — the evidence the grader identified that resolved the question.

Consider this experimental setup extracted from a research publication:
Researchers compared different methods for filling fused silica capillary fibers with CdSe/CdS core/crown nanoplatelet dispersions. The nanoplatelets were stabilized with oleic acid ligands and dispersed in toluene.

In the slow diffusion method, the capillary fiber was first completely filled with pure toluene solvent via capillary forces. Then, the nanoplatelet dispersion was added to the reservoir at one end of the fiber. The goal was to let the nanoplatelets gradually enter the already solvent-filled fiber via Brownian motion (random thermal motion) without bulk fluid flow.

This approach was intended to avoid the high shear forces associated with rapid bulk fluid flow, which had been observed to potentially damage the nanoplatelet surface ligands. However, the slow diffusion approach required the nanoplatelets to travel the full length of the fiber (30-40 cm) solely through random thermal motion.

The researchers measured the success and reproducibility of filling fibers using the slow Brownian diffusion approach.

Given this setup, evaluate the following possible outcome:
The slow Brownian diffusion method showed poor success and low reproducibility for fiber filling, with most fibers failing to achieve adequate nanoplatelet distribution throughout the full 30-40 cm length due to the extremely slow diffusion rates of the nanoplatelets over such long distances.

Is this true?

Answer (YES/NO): NO